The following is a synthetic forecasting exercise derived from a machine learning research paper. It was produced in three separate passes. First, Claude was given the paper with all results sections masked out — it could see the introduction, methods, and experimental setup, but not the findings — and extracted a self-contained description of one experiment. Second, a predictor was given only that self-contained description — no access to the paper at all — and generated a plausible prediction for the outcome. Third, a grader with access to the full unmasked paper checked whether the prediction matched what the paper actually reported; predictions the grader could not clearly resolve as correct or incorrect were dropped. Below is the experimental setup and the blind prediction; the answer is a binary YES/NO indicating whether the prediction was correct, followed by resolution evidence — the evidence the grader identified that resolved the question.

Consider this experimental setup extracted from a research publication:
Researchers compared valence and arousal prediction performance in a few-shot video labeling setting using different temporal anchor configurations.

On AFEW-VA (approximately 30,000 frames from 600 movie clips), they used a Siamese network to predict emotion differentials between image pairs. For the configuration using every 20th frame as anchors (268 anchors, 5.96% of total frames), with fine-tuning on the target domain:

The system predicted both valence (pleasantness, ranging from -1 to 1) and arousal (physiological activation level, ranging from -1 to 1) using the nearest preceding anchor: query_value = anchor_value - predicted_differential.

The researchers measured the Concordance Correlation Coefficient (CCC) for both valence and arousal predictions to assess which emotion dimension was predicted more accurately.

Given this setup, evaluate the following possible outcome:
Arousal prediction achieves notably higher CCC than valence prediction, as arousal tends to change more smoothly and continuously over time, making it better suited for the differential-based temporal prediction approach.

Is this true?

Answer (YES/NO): NO